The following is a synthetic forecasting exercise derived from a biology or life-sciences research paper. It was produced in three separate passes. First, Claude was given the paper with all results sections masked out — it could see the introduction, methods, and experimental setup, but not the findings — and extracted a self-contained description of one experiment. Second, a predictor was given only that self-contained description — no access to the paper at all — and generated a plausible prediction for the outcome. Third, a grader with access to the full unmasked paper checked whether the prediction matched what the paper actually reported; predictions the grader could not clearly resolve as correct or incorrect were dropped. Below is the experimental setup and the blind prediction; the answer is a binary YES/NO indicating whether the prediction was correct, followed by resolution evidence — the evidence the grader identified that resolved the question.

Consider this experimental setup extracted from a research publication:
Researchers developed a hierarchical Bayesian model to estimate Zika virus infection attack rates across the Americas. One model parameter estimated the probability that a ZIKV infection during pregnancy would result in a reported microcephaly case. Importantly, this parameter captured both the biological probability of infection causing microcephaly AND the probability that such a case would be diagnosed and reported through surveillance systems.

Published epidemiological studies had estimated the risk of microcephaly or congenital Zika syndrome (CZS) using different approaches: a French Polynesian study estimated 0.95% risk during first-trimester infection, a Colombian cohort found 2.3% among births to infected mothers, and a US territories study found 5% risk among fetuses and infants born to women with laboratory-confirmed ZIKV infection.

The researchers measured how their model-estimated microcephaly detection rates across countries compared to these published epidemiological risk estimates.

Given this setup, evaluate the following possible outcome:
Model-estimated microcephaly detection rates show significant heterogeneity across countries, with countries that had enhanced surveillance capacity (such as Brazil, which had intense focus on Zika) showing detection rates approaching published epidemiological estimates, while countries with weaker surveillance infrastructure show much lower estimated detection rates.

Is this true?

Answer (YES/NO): NO